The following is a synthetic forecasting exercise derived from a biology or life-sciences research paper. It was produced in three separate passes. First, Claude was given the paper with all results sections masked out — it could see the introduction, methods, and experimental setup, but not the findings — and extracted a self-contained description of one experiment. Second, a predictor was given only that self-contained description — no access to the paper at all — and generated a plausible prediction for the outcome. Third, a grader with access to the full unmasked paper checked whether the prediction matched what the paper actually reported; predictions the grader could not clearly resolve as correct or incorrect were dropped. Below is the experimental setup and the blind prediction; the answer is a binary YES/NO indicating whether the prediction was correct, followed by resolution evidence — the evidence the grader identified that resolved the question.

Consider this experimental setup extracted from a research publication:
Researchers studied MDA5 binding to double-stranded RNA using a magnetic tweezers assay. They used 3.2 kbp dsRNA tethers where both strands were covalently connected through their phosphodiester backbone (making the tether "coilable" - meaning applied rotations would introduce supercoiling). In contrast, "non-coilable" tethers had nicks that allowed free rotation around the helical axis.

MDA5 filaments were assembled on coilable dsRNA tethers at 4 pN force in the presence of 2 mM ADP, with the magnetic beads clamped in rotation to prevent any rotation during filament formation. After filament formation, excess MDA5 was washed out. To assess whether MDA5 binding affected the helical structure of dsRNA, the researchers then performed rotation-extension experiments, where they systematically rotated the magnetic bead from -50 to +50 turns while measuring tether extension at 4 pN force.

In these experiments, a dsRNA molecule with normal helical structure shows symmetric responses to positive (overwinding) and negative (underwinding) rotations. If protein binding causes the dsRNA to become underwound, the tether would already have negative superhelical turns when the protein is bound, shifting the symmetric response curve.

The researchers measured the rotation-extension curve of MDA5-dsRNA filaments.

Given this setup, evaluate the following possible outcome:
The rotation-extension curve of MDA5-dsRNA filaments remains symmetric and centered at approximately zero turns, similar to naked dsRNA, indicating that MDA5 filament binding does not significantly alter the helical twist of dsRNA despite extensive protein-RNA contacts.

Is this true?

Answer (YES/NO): NO